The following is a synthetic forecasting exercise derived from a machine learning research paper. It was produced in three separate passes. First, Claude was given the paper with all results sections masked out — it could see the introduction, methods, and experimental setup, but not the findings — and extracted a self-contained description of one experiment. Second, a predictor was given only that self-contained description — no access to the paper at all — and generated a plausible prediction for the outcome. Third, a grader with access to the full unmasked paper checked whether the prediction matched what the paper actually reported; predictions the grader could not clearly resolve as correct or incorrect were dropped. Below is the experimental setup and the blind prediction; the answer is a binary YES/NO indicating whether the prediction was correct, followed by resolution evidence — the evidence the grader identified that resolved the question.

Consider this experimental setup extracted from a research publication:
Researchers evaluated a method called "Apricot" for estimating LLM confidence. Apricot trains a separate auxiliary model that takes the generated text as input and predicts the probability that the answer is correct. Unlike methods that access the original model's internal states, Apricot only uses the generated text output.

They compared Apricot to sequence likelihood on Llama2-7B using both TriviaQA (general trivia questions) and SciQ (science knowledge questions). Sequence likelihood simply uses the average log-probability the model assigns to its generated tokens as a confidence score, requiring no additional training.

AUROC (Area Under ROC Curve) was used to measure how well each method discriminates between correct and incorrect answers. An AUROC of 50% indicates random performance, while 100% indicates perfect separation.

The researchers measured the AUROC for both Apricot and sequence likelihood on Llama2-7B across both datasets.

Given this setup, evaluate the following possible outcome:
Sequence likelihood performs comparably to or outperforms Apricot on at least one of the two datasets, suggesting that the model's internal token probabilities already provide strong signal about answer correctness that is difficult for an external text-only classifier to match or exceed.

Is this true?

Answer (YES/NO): NO